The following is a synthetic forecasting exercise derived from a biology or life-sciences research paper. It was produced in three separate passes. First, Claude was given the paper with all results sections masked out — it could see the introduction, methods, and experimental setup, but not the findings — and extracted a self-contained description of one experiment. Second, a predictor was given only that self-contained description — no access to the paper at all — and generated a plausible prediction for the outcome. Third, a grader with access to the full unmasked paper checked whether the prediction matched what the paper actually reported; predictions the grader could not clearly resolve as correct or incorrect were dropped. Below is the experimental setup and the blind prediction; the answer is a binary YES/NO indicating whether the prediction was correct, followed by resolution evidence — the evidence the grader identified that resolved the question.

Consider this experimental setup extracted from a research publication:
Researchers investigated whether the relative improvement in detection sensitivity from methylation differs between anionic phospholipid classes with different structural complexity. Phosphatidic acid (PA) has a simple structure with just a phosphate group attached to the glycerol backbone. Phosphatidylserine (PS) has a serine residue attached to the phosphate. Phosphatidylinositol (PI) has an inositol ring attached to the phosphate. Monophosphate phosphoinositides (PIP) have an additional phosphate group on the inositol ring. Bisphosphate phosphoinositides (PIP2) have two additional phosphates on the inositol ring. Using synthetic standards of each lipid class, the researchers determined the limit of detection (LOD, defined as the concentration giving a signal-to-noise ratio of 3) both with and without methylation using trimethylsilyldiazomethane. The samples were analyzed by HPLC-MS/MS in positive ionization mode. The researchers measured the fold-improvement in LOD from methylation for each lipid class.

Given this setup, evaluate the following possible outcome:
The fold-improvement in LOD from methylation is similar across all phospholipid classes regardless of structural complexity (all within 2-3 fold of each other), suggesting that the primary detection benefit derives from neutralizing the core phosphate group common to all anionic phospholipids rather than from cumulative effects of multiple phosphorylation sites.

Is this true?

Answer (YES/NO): NO